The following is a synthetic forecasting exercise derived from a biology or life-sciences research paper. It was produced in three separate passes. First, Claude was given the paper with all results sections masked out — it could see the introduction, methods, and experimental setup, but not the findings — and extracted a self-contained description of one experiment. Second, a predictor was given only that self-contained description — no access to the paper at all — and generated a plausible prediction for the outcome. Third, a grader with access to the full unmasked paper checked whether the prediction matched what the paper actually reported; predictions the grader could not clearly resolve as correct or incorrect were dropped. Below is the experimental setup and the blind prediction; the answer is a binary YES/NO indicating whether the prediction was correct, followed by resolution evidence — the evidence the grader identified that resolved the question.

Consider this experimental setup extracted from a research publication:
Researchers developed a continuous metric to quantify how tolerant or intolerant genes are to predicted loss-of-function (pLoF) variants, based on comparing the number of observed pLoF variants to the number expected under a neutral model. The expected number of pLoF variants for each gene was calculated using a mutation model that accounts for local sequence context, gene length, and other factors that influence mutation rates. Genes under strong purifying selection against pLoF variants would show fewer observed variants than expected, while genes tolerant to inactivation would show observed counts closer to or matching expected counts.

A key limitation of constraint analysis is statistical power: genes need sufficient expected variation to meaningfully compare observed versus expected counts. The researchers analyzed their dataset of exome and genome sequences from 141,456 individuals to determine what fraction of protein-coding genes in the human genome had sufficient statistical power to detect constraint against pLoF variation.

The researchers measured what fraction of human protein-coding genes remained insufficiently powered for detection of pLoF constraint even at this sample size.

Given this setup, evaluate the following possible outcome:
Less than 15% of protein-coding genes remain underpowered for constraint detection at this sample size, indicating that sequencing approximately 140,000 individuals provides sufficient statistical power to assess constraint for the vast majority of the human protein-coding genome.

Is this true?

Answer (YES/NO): NO